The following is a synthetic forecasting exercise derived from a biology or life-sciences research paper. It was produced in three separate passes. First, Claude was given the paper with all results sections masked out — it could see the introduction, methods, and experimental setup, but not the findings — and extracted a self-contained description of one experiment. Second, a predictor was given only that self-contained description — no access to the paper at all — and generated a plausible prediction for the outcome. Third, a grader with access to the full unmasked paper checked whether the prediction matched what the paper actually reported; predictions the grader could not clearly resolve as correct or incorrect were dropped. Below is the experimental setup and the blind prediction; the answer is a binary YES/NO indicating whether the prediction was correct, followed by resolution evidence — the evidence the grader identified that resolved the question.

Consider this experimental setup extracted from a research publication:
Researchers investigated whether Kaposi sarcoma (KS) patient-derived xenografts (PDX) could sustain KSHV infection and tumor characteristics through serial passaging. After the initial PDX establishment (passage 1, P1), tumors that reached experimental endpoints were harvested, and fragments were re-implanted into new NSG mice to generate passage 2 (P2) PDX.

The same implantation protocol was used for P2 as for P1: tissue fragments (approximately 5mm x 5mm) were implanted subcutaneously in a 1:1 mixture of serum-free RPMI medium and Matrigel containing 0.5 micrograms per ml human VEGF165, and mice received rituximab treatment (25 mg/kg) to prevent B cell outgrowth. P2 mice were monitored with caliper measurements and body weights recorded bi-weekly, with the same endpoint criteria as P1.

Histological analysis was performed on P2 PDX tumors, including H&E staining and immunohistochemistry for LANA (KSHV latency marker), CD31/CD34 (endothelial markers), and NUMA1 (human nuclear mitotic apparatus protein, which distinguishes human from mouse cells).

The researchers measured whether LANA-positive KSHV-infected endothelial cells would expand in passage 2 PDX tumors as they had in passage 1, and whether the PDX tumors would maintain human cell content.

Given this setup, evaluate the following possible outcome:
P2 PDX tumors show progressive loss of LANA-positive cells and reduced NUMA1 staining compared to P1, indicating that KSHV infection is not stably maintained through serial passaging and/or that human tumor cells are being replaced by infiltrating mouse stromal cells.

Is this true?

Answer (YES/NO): NO